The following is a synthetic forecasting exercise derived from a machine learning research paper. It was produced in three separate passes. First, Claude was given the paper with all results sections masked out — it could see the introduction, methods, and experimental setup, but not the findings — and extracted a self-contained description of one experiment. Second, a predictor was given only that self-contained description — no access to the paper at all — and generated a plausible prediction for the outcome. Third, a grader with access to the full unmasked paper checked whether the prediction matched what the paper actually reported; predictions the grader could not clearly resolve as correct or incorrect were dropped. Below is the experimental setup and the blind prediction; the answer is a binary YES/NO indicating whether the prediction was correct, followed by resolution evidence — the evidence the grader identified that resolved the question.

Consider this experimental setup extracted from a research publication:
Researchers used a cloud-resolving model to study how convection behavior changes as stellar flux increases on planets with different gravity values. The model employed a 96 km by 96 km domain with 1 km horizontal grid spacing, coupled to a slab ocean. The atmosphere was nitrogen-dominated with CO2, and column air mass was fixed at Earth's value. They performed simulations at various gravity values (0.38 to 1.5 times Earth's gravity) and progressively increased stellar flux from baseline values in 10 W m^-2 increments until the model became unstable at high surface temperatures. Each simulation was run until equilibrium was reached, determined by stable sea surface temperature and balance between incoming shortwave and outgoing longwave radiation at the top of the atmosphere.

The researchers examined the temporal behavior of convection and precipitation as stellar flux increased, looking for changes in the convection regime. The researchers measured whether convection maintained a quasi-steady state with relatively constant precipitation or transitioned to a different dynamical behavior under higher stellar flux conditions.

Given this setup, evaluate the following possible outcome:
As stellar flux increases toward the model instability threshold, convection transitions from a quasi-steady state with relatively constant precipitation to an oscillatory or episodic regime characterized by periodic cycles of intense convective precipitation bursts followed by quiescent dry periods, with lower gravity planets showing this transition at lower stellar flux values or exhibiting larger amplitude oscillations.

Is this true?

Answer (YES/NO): YES